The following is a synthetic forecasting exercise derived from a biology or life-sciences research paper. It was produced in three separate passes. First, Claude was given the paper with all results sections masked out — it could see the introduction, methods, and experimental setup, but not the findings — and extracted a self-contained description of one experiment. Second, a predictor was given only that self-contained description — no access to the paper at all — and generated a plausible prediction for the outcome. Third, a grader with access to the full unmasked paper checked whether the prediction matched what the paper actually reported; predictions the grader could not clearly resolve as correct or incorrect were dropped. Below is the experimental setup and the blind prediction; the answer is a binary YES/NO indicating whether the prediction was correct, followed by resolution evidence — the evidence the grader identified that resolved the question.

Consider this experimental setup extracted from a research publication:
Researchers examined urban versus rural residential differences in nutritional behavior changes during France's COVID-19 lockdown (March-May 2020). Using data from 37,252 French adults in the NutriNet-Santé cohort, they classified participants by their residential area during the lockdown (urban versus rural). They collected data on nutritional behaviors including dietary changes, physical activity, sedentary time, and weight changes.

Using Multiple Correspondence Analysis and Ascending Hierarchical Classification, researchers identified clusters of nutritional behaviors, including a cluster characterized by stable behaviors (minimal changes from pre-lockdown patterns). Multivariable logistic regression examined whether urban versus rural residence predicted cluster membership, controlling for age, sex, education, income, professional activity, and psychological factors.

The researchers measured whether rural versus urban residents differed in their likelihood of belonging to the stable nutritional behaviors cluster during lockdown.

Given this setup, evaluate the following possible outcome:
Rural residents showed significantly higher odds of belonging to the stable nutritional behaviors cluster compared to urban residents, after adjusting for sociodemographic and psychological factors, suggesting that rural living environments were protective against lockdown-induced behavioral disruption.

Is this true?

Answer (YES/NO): YES